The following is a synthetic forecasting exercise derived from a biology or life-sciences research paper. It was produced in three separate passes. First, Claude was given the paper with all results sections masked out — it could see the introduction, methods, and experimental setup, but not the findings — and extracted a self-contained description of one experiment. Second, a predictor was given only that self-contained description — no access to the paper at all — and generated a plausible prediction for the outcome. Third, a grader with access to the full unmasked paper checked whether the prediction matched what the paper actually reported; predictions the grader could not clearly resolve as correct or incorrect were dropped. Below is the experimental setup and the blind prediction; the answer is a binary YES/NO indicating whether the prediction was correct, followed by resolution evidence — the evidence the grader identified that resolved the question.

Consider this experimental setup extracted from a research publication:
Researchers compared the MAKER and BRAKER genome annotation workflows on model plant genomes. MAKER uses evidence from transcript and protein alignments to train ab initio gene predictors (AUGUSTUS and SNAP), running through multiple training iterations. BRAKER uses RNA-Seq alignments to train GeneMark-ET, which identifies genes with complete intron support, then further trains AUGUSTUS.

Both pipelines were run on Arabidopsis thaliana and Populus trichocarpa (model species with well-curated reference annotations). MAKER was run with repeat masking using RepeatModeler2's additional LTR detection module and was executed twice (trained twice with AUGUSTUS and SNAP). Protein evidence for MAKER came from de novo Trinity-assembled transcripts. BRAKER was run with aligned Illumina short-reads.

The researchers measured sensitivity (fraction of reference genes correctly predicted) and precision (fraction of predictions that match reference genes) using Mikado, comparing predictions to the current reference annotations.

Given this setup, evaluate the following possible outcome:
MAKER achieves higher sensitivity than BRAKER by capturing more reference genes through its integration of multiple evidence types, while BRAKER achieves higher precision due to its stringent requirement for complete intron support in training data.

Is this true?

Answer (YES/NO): NO